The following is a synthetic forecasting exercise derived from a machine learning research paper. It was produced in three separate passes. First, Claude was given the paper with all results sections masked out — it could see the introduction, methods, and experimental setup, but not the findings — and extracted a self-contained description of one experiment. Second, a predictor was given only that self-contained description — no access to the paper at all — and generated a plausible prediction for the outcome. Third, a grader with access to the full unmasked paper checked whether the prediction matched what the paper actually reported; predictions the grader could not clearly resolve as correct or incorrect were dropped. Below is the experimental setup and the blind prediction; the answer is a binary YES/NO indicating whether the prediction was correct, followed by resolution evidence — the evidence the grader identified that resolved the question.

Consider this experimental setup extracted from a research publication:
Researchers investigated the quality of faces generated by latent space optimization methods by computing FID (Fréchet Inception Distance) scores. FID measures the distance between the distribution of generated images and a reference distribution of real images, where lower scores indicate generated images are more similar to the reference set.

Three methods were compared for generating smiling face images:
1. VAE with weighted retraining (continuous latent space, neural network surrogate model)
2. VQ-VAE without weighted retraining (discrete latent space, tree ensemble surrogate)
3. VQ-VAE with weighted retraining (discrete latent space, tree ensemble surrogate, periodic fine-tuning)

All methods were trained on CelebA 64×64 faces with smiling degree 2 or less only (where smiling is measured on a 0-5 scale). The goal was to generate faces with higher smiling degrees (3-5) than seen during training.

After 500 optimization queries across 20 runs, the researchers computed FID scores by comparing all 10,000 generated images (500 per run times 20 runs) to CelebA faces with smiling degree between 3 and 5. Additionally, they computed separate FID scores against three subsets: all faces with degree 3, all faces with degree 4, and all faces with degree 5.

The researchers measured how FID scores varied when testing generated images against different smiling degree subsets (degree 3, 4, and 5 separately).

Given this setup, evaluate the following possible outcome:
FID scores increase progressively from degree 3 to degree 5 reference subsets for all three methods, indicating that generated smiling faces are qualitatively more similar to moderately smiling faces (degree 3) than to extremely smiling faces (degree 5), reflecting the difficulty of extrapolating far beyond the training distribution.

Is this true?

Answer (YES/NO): YES